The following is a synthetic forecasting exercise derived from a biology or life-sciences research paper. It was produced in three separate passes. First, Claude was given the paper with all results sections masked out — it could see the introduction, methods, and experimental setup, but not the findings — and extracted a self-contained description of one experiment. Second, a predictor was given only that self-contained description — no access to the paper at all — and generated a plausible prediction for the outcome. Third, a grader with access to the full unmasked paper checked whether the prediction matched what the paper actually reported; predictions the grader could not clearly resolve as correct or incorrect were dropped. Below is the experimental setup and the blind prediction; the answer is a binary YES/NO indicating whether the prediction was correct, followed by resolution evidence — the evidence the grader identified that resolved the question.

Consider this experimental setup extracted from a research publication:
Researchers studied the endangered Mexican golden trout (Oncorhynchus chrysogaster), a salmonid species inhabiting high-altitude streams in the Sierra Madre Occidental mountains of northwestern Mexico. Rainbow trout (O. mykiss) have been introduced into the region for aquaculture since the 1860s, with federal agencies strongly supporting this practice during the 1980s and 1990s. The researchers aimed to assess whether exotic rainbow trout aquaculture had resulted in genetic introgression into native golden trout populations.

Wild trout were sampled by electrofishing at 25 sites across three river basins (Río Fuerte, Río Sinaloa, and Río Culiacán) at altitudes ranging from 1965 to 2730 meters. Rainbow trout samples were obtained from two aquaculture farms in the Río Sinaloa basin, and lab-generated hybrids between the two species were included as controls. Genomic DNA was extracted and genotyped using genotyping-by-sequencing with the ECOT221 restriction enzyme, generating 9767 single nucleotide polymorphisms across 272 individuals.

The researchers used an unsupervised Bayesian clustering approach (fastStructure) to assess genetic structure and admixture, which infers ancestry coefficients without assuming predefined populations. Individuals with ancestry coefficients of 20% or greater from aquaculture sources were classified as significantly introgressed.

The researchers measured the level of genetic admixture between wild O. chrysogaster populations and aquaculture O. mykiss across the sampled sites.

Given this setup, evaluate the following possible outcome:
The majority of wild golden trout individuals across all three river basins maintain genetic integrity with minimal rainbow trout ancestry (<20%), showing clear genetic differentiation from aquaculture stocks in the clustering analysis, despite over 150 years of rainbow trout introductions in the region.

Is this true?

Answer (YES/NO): YES